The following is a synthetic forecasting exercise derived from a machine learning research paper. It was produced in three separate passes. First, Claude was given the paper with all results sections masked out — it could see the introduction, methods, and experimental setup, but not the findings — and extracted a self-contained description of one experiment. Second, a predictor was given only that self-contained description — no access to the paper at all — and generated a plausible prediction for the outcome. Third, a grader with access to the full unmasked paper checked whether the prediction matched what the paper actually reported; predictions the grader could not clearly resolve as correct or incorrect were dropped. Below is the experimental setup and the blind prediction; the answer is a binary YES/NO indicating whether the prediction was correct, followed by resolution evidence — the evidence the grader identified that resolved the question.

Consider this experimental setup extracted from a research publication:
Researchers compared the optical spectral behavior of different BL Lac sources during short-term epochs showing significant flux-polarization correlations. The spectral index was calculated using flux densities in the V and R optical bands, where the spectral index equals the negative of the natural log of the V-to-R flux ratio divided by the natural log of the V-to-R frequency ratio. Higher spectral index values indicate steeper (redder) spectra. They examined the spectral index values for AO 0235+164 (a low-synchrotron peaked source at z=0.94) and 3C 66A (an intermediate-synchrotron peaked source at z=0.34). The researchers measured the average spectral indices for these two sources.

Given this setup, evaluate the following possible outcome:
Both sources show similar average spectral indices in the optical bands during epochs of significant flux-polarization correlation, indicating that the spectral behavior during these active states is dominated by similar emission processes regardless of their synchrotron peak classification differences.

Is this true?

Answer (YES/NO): NO